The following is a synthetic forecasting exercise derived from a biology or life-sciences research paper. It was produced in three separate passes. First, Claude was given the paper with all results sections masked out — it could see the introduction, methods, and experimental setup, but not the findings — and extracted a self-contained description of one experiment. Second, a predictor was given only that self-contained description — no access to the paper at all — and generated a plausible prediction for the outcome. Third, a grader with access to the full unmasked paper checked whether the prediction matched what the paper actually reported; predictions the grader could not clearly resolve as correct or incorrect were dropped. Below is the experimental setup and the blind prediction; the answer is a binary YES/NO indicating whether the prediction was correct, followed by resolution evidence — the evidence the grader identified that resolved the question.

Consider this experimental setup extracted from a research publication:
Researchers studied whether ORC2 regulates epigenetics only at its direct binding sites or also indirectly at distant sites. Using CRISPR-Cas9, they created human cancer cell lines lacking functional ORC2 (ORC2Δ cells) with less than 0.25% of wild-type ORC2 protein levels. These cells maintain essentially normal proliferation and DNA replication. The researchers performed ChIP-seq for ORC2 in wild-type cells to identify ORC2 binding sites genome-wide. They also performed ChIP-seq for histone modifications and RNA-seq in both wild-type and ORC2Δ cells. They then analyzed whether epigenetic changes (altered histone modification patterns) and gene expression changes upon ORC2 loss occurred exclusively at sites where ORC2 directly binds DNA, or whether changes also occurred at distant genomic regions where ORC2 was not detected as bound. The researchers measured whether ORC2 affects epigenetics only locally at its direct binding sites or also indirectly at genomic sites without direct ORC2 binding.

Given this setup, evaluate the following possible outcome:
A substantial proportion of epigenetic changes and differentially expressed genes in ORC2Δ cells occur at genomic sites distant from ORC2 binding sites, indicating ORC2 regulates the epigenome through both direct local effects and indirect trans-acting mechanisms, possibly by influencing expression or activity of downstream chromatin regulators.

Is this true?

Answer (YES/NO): YES